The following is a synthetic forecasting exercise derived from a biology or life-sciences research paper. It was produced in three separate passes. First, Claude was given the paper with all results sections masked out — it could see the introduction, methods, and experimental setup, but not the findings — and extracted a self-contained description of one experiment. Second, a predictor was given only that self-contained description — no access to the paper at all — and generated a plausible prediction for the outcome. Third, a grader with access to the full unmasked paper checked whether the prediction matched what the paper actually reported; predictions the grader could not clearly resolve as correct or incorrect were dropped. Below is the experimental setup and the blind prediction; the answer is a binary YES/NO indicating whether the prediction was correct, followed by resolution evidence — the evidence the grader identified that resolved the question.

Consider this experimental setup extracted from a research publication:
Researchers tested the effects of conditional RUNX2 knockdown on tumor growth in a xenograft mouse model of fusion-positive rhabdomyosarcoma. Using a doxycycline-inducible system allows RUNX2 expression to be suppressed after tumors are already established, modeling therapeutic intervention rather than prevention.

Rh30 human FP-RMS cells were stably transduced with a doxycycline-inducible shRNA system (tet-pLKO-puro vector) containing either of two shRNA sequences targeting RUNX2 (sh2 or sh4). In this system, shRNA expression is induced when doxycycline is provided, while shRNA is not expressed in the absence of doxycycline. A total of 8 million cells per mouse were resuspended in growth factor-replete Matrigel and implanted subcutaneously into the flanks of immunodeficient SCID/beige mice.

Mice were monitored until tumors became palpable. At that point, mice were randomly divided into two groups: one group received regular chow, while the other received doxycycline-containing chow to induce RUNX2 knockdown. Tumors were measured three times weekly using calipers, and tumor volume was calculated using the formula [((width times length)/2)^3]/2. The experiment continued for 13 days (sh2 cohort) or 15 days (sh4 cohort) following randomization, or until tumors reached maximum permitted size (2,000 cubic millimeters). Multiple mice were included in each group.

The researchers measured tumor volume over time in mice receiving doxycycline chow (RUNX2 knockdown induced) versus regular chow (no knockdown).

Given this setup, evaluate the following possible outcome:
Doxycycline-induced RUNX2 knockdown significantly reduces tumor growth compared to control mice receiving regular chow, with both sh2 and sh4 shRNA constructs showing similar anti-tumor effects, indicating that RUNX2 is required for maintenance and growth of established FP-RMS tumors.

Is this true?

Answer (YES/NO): NO